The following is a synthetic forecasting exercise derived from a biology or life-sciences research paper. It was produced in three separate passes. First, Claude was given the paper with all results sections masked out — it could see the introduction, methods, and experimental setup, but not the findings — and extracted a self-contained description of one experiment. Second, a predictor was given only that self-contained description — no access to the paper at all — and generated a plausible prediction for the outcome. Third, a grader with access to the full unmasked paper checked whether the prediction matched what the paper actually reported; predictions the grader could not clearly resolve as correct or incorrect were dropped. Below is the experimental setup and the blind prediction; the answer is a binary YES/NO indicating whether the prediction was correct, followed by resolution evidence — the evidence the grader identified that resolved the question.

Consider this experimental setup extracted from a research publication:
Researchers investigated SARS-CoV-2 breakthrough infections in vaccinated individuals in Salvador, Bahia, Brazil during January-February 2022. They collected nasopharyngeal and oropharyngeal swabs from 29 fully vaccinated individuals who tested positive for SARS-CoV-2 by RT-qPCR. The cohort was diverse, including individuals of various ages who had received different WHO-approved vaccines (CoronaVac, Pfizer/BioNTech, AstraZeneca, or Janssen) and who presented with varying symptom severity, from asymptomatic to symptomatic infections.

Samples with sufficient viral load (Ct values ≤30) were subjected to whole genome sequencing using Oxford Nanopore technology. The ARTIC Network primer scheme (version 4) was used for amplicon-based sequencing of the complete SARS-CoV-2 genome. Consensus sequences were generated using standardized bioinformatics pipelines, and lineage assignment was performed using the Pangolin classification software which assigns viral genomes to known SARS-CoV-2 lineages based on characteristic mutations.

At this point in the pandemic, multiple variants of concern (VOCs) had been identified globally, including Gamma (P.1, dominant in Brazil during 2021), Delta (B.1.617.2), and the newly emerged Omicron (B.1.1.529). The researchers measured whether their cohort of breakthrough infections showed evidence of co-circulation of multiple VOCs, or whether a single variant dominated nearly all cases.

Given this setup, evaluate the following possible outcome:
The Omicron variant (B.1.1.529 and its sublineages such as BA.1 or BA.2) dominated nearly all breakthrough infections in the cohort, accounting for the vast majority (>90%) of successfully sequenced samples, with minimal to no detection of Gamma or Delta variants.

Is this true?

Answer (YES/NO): YES